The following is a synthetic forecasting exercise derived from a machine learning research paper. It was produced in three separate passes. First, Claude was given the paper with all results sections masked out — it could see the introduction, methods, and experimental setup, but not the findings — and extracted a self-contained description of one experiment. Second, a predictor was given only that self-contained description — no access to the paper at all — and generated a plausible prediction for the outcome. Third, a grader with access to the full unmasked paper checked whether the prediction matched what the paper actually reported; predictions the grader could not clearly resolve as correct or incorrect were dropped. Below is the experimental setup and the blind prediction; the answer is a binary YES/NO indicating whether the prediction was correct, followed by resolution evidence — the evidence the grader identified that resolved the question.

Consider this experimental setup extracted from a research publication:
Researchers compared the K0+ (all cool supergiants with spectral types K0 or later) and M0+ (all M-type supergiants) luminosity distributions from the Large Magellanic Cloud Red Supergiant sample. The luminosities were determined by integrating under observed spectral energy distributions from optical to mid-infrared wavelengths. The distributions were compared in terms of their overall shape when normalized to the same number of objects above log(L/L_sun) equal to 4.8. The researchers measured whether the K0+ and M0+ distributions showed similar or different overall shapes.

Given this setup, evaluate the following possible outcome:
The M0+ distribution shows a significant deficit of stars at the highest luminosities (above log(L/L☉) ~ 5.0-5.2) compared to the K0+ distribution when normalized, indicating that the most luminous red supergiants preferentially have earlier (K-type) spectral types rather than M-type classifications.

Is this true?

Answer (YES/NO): NO